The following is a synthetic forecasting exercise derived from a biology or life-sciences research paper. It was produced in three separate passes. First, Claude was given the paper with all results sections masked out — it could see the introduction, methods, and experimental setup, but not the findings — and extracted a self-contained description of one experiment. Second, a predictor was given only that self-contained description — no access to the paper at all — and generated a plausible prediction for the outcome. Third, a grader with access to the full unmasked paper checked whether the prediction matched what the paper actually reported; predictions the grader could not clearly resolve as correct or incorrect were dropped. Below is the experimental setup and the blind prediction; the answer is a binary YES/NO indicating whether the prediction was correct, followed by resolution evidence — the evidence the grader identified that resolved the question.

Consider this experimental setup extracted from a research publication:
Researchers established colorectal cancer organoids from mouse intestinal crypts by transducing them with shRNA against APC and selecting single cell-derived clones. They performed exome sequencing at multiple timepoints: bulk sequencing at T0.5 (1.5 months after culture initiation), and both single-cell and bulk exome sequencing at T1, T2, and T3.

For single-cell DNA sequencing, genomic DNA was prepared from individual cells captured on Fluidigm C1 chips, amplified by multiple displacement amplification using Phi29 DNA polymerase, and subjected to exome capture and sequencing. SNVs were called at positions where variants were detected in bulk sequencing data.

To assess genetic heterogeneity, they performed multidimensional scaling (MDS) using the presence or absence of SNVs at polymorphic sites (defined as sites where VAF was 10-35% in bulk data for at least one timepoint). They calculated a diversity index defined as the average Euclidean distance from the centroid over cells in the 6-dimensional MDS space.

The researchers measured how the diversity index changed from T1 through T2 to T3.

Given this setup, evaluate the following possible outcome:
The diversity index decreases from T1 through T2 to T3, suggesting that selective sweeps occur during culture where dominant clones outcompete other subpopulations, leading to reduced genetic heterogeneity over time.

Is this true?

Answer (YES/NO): YES